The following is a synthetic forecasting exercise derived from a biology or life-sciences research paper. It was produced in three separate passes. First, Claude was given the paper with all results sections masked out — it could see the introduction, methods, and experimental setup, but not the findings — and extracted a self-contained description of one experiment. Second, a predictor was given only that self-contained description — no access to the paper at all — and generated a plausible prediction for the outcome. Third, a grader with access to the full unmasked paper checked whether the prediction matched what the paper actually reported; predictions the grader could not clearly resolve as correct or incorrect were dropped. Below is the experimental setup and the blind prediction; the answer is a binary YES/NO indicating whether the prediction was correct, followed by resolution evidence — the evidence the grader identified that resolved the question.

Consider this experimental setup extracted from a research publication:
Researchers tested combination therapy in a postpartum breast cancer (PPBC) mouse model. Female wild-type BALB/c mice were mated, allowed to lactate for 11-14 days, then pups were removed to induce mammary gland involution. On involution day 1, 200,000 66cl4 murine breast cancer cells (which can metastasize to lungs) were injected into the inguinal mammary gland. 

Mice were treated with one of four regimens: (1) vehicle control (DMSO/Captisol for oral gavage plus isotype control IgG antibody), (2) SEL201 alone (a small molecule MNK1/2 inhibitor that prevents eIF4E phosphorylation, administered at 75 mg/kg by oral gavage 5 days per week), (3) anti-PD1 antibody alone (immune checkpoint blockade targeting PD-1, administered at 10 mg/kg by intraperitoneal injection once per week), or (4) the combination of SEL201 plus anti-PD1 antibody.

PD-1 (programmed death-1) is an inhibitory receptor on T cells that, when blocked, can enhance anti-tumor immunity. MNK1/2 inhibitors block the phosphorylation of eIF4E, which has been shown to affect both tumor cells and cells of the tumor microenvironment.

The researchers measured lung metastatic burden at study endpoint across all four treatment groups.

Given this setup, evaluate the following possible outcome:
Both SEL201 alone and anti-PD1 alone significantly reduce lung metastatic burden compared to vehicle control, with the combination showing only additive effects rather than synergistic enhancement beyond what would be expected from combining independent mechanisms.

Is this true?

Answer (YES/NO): NO